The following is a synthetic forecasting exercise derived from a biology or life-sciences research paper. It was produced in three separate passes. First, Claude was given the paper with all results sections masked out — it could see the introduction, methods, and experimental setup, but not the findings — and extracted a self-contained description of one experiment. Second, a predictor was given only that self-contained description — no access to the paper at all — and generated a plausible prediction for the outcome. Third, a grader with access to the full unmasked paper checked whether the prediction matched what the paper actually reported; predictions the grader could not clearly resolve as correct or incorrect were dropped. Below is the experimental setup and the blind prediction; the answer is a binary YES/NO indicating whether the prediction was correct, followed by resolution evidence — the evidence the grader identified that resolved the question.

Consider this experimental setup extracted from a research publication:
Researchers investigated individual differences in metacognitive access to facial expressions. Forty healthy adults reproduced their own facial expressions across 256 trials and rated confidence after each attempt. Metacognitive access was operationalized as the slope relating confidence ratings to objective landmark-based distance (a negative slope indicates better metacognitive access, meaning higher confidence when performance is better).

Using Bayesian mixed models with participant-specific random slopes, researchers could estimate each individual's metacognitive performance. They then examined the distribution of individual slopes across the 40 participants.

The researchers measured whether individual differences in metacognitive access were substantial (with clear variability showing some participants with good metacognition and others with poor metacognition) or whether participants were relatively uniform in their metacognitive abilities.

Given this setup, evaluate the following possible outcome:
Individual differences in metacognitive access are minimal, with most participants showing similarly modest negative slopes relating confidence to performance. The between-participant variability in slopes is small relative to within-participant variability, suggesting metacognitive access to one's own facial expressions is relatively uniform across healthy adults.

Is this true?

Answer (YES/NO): NO